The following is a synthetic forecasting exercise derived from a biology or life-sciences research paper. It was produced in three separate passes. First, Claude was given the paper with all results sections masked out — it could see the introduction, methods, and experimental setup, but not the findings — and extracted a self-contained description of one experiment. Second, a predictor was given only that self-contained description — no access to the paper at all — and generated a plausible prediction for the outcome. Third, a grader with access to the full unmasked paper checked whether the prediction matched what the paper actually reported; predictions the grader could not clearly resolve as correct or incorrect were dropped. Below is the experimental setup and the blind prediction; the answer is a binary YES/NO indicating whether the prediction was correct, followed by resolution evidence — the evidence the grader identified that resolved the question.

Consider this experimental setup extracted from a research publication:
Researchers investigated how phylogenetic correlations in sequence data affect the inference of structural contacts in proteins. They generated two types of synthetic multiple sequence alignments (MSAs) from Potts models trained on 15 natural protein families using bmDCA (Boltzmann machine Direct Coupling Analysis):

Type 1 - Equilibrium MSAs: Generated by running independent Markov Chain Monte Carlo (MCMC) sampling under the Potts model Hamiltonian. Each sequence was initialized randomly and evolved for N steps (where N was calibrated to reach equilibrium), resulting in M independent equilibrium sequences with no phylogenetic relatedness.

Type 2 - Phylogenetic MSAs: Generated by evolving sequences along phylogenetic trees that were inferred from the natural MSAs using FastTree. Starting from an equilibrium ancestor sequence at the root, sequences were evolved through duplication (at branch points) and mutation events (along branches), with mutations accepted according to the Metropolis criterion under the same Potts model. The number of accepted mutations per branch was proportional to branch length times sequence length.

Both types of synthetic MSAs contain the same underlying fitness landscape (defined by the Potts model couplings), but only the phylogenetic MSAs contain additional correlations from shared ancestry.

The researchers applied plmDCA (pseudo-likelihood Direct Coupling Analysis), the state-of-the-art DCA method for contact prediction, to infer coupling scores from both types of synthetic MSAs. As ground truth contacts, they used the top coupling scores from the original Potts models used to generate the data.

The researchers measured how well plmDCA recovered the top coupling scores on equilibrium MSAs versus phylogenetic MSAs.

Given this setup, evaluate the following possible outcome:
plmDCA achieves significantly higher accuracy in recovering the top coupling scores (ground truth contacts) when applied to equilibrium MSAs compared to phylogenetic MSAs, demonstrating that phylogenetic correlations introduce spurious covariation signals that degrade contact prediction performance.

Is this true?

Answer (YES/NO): YES